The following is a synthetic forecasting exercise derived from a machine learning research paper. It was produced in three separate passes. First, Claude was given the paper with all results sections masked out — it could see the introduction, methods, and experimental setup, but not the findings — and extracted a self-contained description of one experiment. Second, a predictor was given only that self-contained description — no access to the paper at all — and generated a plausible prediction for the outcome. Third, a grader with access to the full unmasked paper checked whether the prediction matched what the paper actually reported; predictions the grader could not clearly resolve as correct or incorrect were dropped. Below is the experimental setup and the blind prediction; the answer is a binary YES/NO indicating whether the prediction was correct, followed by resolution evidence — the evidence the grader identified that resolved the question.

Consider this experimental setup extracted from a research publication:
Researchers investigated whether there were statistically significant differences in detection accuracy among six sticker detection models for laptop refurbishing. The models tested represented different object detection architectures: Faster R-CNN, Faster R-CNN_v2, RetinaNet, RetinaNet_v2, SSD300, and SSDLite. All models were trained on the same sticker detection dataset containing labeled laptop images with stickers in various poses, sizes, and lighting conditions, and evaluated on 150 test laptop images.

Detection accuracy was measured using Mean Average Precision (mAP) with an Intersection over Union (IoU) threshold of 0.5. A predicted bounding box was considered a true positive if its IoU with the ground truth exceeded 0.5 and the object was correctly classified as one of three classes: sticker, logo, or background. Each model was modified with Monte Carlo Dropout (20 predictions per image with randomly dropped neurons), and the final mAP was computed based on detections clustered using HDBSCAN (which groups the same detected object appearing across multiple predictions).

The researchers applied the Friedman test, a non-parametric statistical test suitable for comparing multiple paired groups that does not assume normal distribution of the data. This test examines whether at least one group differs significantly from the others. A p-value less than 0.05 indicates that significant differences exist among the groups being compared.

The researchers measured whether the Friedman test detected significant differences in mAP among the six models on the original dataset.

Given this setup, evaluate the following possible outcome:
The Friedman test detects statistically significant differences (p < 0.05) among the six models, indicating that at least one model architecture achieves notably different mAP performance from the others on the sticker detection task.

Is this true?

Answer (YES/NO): YES